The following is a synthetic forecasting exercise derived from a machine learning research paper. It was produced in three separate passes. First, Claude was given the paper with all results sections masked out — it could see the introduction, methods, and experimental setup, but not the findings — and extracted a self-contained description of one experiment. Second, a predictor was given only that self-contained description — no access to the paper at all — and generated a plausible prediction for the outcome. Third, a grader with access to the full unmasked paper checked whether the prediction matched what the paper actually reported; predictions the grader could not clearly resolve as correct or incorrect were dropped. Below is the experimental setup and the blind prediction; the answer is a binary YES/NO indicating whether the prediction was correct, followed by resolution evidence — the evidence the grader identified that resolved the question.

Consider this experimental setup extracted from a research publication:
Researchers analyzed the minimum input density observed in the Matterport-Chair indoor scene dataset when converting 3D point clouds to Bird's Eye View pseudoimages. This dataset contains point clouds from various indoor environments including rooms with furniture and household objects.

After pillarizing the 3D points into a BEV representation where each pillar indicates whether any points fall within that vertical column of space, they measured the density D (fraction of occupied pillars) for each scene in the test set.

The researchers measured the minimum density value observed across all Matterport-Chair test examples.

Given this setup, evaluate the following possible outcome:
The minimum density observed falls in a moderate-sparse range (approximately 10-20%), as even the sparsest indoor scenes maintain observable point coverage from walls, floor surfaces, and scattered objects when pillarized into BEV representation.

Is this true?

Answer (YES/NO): NO